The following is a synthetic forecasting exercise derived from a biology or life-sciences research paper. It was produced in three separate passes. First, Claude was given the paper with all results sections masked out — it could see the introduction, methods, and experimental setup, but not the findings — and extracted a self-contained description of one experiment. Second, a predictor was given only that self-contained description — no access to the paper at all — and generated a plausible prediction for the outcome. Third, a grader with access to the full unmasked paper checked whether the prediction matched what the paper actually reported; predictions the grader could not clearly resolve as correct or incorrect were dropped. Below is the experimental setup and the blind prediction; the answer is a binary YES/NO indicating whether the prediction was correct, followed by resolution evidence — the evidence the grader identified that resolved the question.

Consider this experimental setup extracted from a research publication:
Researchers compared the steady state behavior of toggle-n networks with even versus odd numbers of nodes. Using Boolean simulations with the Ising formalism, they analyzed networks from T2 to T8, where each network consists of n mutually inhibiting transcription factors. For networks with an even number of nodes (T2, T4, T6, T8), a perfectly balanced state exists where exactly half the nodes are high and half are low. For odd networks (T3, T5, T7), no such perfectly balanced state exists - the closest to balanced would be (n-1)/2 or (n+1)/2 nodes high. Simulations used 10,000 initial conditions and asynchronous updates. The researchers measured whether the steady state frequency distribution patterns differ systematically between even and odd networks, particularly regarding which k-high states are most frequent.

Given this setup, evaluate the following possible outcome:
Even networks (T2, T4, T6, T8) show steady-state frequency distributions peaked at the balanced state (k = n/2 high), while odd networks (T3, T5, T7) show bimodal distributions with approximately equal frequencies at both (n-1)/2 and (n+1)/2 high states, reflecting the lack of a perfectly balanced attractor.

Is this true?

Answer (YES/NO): YES